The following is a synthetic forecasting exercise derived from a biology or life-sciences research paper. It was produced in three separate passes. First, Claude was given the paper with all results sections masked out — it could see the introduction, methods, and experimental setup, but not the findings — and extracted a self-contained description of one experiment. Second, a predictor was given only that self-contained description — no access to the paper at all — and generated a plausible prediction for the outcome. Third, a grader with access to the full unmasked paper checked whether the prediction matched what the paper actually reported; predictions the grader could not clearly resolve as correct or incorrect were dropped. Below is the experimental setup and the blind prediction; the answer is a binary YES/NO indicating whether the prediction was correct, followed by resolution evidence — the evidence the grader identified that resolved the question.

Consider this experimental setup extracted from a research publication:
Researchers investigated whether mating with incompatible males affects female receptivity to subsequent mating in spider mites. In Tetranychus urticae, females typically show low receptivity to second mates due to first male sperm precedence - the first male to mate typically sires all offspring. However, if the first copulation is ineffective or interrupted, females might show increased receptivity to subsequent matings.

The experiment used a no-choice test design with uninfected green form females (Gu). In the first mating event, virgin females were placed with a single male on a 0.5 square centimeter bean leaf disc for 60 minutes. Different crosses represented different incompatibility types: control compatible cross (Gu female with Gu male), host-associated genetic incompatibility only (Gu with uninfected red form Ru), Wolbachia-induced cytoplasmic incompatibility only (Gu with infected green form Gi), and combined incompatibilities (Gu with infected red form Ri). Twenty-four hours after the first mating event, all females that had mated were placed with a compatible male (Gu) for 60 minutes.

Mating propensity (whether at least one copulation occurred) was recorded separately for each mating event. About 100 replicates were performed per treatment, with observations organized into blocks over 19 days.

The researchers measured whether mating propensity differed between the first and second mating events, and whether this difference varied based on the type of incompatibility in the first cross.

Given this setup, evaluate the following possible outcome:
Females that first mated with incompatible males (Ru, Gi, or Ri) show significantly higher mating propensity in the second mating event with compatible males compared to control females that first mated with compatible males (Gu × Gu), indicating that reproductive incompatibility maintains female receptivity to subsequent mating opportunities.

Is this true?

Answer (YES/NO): NO